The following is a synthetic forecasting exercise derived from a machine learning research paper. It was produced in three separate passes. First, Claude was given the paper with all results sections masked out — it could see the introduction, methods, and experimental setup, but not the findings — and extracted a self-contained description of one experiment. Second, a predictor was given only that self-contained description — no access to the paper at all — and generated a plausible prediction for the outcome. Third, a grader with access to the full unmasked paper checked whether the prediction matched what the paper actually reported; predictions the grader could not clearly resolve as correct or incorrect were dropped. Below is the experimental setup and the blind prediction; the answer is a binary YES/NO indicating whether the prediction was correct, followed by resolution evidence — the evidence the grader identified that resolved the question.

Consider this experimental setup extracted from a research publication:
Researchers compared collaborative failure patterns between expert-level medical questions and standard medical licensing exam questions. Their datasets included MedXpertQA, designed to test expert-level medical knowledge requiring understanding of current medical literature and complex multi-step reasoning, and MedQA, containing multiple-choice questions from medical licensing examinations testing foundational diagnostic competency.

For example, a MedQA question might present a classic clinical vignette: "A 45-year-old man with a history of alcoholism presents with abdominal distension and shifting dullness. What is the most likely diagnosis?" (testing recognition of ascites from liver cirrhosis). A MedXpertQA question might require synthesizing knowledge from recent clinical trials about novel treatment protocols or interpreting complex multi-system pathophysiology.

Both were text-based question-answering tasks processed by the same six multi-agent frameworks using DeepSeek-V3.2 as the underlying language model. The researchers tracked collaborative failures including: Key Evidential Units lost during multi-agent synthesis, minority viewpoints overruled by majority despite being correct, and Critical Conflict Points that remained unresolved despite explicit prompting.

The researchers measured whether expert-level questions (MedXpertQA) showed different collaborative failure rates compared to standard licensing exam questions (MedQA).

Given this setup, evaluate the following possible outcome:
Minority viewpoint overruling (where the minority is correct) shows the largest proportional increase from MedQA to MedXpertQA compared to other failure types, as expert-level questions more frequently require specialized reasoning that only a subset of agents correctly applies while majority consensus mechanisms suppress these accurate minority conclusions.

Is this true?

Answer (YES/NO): YES